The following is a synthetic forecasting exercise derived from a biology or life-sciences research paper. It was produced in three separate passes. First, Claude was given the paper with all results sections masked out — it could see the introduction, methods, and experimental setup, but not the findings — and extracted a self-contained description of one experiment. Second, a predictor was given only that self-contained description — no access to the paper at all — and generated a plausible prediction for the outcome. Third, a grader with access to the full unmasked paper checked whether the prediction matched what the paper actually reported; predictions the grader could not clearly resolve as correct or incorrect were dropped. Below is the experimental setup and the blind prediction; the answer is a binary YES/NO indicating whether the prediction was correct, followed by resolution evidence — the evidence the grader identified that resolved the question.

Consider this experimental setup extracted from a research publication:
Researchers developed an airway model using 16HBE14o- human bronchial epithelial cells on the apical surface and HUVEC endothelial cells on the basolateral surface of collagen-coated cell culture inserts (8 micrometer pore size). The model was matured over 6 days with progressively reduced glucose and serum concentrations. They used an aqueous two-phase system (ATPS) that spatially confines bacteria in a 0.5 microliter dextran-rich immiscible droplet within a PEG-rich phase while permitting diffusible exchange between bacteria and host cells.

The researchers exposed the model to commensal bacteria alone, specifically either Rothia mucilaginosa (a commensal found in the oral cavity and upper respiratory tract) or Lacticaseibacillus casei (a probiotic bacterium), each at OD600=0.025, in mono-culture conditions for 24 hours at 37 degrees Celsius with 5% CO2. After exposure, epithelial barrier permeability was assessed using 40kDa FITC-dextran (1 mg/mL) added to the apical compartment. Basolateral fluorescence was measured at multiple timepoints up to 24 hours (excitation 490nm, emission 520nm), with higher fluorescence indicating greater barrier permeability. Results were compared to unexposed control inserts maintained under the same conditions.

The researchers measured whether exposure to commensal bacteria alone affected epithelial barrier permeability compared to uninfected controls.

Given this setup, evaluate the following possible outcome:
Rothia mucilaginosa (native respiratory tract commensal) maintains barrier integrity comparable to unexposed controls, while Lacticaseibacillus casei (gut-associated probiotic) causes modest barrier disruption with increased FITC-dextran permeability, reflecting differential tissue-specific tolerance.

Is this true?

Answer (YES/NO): NO